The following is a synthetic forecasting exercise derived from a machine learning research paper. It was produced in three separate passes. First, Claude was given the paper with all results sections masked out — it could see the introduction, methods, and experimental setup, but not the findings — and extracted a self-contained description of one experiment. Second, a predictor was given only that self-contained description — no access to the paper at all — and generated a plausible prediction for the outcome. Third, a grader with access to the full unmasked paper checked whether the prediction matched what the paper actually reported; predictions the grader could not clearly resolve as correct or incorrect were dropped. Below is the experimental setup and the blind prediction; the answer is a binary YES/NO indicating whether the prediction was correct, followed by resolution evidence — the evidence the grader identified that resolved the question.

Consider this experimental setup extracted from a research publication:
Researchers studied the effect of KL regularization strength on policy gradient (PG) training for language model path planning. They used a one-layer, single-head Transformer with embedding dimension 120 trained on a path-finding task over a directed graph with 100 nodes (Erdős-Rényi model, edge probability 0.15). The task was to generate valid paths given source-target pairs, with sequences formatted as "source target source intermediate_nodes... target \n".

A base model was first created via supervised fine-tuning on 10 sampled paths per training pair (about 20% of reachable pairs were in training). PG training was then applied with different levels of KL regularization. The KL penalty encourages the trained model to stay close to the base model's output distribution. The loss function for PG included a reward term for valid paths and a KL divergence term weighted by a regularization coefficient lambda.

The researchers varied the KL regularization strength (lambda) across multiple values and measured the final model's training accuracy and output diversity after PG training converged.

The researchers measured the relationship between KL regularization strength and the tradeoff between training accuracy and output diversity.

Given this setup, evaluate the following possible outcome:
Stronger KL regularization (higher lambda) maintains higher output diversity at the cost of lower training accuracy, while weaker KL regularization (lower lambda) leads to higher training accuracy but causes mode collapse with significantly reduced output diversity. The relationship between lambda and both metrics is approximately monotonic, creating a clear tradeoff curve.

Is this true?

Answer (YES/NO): YES